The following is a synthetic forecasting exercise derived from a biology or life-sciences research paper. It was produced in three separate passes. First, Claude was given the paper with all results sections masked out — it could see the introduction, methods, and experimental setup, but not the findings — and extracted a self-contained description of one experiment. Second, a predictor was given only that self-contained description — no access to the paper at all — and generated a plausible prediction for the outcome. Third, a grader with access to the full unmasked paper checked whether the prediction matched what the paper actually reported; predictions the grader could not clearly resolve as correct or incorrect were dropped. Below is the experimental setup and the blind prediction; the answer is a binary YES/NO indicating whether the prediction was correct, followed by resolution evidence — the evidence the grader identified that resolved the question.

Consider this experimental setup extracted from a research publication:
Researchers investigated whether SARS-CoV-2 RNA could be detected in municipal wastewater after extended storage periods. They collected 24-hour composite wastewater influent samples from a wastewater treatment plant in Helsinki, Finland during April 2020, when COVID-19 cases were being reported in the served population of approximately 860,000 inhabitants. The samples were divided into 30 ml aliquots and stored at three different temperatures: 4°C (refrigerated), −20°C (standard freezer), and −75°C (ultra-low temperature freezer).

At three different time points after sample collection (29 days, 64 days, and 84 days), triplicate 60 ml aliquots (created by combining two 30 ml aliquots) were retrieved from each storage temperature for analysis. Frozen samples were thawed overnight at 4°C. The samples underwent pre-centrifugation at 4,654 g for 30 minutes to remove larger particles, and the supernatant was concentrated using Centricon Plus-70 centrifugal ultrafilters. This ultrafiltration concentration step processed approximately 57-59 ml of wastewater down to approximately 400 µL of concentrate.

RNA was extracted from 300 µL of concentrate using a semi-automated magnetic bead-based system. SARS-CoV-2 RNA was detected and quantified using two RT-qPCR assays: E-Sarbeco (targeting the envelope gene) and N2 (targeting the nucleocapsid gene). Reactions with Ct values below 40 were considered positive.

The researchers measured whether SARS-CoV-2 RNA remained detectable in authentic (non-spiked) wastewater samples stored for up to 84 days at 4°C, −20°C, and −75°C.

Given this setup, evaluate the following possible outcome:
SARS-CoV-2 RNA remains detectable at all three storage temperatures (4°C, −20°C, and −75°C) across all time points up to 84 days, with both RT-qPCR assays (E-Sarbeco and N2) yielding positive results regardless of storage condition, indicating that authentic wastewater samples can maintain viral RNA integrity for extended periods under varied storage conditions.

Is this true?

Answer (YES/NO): YES